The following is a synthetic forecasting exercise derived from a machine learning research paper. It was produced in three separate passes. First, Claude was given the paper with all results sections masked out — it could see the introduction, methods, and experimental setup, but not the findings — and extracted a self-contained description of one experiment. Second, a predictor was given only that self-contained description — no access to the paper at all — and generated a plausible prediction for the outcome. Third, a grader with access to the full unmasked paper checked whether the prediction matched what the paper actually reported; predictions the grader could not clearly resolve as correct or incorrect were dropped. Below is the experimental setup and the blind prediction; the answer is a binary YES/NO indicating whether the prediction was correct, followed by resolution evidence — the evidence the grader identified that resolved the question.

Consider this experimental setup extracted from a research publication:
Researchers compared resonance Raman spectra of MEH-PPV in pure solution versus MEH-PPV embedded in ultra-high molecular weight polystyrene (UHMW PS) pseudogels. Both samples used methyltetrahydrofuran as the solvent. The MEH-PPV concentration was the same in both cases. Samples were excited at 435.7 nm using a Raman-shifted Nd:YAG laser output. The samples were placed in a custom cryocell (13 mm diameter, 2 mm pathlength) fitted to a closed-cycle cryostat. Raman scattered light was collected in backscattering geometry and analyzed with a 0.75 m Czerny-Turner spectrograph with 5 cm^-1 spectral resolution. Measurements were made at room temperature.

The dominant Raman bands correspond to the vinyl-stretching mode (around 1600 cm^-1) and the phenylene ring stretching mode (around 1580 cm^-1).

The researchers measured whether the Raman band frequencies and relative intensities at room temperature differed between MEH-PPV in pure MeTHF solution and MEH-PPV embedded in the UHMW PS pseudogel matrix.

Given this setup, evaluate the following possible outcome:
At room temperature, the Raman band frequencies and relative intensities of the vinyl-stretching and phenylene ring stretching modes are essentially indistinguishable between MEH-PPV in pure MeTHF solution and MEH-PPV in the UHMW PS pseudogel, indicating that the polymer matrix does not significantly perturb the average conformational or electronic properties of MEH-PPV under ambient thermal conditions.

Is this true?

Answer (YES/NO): YES